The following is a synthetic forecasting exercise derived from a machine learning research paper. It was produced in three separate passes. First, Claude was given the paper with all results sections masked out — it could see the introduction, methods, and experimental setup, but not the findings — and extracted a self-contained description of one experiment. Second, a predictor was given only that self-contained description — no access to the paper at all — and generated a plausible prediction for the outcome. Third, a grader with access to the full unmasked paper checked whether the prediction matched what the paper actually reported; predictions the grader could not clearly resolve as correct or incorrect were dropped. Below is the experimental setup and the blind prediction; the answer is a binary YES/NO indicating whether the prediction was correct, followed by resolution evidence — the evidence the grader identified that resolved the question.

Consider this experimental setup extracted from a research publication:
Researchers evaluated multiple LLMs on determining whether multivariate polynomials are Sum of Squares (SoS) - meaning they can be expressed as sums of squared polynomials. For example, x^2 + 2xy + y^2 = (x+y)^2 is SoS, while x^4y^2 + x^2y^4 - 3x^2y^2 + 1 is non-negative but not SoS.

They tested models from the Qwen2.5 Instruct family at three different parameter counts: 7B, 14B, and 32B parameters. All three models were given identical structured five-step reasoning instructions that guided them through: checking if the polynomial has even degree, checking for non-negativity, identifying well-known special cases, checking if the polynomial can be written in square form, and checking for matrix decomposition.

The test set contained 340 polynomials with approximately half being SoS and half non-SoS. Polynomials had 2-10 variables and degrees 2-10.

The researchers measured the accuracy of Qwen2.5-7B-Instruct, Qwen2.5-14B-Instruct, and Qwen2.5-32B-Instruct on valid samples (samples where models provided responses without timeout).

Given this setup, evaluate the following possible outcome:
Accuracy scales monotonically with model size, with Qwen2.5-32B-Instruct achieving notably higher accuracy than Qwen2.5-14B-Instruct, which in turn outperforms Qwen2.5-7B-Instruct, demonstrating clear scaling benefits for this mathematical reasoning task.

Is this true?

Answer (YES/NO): NO